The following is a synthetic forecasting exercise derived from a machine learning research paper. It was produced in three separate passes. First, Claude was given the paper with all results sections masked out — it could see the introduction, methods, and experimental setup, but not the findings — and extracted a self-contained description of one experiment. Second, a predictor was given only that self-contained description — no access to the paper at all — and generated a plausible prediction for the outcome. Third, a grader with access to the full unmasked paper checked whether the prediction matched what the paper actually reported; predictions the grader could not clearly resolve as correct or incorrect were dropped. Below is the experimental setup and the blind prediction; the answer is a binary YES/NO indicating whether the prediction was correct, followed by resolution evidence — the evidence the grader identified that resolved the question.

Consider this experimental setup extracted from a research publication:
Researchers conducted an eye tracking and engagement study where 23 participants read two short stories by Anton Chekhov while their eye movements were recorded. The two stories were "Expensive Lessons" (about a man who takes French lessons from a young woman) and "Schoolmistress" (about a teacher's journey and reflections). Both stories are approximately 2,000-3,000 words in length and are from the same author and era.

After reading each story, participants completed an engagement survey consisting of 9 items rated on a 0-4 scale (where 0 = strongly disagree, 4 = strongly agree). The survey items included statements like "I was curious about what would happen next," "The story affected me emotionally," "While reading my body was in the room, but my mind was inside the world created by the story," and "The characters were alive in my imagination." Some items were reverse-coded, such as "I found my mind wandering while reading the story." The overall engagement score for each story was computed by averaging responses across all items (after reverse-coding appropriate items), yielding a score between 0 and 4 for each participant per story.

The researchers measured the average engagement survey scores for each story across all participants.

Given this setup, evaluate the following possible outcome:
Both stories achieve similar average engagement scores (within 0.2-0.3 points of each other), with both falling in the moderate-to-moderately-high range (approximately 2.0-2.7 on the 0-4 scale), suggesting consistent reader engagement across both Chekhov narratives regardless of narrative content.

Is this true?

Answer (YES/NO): NO